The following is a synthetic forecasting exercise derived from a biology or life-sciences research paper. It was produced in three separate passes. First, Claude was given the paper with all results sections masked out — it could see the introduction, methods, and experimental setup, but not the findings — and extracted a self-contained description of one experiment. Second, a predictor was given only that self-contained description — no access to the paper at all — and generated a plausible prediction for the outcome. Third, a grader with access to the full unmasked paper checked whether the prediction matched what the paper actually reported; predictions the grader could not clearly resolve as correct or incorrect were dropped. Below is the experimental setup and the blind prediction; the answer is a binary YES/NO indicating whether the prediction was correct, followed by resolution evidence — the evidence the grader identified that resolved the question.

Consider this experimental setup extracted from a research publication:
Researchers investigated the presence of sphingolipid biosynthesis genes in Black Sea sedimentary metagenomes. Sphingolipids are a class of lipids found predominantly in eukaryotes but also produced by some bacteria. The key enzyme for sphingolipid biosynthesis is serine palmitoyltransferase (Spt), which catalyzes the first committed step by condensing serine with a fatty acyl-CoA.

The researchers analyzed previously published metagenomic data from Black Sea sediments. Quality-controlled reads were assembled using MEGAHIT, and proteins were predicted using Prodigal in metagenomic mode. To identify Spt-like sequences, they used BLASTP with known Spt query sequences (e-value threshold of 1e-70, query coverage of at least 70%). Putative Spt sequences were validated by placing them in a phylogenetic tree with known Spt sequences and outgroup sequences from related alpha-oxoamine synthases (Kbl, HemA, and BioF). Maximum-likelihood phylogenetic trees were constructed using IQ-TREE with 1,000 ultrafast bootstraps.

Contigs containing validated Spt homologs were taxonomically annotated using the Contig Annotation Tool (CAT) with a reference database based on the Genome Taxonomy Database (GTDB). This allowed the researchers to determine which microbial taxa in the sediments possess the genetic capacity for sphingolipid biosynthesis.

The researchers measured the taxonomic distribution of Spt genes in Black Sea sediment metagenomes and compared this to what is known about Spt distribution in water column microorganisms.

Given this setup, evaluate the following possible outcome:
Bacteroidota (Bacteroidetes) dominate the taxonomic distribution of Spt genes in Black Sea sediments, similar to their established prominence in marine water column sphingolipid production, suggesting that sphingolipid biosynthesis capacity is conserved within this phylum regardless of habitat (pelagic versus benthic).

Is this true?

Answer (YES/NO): NO